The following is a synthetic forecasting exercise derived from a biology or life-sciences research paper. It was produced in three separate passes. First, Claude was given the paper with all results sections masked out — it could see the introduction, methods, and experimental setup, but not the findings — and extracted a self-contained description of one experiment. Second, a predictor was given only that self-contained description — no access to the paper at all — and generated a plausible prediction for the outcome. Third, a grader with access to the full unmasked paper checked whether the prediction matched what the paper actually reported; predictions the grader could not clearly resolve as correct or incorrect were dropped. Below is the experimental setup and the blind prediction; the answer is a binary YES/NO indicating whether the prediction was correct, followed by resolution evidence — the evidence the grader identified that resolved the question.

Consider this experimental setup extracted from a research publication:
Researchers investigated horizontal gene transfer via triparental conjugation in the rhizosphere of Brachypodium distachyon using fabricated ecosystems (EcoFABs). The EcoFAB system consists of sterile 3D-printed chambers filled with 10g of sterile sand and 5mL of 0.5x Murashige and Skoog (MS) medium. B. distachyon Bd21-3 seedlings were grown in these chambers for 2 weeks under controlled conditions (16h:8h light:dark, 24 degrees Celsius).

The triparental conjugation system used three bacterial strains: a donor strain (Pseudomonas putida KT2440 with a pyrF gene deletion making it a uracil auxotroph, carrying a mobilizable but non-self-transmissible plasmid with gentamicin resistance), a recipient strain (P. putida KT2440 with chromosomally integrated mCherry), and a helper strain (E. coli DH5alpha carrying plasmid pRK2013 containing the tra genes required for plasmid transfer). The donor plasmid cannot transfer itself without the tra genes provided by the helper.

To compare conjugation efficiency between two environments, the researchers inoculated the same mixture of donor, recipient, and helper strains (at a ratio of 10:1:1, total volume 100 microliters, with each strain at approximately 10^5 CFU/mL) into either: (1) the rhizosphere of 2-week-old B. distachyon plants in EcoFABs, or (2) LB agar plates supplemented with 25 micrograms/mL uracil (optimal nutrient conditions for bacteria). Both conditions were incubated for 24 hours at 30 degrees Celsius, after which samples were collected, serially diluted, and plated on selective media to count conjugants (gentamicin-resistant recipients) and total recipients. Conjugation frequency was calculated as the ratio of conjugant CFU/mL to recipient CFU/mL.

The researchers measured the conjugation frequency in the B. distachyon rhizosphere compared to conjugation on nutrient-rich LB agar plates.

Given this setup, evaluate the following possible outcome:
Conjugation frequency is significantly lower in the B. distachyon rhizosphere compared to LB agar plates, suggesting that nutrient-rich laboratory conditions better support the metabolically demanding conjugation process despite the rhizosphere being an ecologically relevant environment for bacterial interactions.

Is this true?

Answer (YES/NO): YES